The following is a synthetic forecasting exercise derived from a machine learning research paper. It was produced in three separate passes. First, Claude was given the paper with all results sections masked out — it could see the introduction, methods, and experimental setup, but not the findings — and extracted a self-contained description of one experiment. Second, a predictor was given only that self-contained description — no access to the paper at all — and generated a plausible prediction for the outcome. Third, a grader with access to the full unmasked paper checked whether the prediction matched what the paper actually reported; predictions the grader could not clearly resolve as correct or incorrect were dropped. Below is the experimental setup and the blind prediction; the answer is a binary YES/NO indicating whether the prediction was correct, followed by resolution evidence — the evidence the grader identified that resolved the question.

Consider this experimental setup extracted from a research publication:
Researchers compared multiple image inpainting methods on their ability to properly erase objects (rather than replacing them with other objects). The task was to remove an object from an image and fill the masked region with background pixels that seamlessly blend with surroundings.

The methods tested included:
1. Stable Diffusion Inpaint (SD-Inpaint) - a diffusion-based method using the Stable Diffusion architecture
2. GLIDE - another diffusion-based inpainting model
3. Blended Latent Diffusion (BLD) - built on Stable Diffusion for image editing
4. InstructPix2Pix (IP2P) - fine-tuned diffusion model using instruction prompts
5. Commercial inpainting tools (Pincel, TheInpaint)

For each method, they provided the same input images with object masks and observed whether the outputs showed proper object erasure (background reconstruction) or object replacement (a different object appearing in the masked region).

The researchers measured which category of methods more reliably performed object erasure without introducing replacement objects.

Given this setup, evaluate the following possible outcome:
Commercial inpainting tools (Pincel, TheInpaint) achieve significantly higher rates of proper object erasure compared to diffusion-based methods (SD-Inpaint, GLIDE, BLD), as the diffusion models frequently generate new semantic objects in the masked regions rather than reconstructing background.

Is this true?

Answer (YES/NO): NO